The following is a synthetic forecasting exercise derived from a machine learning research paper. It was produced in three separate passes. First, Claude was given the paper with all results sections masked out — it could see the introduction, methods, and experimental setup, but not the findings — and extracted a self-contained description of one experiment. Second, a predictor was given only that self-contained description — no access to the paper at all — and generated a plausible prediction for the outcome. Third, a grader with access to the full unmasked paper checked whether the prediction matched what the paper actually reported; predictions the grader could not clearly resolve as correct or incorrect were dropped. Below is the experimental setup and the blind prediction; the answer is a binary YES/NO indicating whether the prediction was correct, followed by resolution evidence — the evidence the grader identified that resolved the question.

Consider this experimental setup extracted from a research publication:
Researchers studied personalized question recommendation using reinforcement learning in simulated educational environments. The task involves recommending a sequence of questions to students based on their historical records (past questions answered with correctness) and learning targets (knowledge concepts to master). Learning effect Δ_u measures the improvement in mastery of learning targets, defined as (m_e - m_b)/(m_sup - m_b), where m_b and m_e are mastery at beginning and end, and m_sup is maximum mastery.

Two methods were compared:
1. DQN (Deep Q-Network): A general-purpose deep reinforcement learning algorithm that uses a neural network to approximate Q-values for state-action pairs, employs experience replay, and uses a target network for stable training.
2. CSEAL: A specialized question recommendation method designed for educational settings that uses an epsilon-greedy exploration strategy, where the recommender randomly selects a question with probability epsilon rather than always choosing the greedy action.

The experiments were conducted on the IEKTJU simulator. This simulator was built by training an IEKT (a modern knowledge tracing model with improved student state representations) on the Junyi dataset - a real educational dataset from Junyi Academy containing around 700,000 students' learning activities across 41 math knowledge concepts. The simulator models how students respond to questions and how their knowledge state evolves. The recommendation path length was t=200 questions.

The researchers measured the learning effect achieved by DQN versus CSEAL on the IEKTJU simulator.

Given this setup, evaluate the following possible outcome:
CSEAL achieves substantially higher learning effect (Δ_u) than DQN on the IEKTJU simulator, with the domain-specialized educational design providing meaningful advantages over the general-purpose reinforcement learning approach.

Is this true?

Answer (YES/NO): NO